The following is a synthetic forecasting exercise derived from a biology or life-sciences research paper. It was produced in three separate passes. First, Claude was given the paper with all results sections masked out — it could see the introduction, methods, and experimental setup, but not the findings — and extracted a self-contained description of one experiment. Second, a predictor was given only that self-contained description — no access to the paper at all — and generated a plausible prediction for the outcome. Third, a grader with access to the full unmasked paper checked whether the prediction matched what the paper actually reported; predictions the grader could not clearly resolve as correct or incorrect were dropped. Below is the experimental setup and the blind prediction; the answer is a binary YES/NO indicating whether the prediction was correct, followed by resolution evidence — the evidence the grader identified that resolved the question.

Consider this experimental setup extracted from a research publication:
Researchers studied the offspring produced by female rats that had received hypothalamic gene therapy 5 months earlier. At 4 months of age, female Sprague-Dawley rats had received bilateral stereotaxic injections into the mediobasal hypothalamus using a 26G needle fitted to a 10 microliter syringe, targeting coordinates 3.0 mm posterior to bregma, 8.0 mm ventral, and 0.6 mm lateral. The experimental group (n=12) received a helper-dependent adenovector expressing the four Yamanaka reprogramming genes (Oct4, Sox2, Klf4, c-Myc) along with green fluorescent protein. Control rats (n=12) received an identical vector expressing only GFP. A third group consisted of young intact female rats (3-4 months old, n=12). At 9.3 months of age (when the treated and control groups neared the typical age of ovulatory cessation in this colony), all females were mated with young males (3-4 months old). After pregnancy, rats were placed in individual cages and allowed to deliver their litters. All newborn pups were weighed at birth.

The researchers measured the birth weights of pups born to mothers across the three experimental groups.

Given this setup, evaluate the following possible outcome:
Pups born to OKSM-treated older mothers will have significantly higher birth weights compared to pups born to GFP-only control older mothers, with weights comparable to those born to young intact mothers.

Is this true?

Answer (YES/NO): NO